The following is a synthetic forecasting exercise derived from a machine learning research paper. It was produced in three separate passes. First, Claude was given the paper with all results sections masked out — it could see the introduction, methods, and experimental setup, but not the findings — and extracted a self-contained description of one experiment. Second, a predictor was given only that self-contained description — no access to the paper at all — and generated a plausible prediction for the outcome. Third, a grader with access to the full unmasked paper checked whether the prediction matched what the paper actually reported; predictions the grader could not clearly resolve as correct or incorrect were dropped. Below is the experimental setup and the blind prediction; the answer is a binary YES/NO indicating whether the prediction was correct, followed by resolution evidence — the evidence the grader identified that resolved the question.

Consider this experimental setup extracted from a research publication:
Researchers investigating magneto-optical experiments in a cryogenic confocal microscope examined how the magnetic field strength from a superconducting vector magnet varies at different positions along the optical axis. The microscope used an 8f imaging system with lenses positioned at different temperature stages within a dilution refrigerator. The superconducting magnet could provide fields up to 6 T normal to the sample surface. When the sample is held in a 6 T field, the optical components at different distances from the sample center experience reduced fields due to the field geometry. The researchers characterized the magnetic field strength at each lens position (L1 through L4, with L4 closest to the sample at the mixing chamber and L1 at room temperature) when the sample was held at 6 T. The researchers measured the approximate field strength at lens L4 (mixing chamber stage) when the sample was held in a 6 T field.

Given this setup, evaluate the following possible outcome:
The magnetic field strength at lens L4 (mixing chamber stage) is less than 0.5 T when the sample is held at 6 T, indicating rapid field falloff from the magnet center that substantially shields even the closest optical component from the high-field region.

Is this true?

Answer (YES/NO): YES